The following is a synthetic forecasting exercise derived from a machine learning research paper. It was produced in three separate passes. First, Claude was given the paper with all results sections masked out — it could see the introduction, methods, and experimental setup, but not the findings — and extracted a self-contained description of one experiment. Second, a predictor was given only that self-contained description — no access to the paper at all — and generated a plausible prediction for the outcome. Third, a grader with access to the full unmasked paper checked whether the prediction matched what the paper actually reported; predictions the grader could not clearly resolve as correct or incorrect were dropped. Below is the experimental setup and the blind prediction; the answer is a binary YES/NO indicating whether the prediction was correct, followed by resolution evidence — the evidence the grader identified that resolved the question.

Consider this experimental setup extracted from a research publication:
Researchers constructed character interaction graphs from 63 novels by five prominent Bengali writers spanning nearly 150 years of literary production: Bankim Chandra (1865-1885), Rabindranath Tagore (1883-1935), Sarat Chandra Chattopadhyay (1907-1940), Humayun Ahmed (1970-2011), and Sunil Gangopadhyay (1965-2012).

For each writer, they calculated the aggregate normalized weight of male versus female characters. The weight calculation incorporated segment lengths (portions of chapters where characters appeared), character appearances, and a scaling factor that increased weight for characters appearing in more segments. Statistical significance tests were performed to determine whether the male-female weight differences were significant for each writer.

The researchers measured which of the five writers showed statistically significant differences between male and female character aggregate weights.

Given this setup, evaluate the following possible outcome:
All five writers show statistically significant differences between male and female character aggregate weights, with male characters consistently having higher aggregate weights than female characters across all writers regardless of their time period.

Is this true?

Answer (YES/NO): NO